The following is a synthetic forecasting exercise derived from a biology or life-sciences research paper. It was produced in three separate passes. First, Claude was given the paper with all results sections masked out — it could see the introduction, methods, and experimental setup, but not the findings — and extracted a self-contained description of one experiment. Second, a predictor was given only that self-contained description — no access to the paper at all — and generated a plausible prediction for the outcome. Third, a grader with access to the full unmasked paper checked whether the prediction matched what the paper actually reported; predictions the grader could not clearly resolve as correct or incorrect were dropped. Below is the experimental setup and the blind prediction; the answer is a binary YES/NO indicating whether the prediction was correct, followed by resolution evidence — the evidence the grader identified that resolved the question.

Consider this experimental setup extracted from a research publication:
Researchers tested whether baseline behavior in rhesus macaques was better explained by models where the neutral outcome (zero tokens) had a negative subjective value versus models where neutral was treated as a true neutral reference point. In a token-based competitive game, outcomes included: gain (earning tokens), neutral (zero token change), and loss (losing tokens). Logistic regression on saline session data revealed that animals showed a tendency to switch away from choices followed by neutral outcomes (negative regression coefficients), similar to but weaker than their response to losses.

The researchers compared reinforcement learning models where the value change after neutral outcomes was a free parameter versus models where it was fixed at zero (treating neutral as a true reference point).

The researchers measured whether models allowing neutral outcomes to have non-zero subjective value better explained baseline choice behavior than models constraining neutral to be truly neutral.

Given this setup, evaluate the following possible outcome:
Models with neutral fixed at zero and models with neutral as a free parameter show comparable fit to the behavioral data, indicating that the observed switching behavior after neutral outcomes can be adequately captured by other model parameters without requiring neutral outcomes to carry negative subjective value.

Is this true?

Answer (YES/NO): NO